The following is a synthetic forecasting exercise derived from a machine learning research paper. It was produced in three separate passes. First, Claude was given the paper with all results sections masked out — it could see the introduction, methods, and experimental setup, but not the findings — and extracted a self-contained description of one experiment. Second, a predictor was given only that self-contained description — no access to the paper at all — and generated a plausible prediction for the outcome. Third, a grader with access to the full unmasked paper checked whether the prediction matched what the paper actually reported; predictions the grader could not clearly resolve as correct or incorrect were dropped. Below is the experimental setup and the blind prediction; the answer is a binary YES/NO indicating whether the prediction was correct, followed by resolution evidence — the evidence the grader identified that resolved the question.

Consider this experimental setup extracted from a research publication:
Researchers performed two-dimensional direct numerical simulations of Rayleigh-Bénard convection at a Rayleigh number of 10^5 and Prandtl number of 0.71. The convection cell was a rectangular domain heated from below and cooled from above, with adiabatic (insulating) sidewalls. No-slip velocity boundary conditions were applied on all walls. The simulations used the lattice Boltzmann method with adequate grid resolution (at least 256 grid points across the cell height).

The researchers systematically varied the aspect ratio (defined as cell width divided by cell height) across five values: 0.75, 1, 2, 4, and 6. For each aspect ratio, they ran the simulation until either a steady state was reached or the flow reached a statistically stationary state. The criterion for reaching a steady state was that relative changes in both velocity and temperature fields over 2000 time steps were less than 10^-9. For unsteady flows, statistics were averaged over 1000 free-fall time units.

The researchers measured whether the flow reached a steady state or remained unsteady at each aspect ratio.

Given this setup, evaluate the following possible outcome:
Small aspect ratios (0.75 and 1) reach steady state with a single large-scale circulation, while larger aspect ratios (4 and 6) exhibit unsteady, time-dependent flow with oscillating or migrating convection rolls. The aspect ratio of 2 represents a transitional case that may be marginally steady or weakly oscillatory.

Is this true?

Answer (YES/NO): NO